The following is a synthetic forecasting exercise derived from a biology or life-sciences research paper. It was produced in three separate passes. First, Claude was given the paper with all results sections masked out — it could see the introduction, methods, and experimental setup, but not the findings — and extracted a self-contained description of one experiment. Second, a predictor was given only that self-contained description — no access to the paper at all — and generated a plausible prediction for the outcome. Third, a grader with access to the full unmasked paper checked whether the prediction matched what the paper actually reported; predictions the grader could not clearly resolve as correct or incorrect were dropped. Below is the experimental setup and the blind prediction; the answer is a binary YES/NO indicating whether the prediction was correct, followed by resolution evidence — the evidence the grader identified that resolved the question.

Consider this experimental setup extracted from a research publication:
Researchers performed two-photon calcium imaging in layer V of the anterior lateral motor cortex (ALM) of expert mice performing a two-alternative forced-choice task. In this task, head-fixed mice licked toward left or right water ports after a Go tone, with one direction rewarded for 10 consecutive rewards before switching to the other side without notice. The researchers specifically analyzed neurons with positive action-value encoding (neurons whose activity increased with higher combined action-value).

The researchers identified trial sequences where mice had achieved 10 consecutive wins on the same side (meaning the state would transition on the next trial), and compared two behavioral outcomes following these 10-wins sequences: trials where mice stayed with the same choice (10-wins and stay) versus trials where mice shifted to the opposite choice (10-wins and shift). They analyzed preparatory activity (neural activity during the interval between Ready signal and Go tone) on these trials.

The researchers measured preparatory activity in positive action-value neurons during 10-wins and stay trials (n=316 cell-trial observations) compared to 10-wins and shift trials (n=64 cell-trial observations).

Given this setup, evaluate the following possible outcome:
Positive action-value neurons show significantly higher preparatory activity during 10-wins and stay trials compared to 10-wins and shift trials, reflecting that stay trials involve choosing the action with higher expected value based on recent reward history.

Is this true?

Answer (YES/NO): NO